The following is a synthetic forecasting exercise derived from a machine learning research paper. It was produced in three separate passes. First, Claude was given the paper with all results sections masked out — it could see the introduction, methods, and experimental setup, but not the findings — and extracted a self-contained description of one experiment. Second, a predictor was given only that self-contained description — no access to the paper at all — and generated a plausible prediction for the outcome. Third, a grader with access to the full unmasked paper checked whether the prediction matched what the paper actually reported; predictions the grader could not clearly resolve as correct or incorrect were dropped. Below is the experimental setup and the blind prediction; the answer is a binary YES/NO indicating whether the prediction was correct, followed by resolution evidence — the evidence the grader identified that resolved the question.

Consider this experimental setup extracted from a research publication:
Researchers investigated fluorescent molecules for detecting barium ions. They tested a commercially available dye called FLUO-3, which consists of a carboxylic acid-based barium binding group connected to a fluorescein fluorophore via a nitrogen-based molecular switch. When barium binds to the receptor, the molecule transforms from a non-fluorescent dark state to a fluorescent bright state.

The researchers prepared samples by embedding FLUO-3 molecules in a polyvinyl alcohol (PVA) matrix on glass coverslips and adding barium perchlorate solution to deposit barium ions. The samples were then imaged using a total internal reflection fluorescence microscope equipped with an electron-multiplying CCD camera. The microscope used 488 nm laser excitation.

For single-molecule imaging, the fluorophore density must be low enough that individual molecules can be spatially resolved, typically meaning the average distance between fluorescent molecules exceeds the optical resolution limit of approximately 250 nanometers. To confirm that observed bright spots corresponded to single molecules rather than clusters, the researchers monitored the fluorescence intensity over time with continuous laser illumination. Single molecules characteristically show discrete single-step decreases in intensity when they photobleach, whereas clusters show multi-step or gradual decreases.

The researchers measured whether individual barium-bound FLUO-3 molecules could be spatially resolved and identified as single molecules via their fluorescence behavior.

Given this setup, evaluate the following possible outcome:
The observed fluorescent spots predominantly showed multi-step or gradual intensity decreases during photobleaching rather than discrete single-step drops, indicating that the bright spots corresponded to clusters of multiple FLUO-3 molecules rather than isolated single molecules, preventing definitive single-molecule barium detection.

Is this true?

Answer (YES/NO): NO